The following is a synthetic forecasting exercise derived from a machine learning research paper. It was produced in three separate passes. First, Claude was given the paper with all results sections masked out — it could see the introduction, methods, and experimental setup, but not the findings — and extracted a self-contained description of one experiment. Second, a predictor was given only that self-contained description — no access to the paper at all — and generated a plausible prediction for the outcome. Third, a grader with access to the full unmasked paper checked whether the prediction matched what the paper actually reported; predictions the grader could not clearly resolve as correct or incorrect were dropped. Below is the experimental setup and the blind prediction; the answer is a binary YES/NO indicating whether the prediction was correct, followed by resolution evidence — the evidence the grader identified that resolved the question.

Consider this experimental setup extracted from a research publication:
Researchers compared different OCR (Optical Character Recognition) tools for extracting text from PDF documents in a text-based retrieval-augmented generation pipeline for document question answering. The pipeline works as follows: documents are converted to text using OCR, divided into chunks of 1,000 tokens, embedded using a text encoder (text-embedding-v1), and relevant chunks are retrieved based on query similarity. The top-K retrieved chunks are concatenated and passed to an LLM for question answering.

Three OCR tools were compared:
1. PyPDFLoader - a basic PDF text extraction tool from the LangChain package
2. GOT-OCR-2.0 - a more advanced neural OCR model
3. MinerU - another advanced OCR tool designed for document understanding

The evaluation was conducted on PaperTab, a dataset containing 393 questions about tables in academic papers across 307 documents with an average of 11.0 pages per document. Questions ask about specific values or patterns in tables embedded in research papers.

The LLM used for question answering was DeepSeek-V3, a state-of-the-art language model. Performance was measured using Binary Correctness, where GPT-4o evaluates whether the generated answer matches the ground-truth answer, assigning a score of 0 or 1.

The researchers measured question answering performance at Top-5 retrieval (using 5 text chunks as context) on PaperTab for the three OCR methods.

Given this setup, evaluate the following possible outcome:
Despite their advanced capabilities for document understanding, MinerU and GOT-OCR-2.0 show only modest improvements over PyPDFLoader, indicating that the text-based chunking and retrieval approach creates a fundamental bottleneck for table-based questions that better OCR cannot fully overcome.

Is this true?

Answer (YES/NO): NO